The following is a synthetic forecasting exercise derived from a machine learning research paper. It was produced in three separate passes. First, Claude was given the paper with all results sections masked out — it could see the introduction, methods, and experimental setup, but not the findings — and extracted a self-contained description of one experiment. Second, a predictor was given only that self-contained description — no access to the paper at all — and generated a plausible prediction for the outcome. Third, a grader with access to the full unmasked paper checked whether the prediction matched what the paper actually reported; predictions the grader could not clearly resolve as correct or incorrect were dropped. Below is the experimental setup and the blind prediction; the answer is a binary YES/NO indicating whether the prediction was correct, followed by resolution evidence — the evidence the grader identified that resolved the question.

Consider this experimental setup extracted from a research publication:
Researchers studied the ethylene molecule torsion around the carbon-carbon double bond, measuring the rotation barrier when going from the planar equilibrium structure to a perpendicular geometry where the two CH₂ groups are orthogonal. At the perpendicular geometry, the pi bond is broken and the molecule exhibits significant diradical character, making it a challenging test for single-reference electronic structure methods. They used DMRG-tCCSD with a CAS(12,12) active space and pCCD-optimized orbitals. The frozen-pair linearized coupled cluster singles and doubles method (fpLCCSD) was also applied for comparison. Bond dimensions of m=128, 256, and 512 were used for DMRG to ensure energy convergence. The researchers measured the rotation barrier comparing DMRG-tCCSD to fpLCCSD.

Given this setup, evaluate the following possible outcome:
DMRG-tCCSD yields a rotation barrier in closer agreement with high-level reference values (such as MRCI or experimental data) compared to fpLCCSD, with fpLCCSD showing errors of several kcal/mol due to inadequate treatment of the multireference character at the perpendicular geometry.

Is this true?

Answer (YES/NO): NO